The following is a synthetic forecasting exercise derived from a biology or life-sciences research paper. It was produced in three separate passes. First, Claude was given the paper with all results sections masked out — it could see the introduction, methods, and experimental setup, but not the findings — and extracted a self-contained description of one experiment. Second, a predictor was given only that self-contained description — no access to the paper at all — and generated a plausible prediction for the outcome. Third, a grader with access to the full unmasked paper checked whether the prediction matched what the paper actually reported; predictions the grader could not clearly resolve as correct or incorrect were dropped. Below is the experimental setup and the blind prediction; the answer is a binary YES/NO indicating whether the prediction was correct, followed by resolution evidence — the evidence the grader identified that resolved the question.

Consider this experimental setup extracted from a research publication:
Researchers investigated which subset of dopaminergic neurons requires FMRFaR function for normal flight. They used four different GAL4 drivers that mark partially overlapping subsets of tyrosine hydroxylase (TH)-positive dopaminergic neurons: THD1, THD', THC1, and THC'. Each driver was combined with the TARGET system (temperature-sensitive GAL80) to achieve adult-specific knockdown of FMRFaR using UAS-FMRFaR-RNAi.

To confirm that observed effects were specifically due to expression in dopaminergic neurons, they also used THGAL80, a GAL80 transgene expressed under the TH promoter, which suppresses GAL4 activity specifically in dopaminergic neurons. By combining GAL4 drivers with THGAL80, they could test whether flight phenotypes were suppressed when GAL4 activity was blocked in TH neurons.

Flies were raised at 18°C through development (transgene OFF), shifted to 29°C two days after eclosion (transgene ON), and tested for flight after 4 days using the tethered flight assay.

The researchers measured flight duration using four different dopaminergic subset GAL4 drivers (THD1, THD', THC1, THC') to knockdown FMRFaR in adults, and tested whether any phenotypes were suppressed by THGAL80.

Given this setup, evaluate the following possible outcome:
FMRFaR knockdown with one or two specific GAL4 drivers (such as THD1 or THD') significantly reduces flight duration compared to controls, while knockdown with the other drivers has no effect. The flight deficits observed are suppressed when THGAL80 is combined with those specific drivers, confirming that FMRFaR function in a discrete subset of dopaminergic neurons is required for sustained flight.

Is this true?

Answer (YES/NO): YES